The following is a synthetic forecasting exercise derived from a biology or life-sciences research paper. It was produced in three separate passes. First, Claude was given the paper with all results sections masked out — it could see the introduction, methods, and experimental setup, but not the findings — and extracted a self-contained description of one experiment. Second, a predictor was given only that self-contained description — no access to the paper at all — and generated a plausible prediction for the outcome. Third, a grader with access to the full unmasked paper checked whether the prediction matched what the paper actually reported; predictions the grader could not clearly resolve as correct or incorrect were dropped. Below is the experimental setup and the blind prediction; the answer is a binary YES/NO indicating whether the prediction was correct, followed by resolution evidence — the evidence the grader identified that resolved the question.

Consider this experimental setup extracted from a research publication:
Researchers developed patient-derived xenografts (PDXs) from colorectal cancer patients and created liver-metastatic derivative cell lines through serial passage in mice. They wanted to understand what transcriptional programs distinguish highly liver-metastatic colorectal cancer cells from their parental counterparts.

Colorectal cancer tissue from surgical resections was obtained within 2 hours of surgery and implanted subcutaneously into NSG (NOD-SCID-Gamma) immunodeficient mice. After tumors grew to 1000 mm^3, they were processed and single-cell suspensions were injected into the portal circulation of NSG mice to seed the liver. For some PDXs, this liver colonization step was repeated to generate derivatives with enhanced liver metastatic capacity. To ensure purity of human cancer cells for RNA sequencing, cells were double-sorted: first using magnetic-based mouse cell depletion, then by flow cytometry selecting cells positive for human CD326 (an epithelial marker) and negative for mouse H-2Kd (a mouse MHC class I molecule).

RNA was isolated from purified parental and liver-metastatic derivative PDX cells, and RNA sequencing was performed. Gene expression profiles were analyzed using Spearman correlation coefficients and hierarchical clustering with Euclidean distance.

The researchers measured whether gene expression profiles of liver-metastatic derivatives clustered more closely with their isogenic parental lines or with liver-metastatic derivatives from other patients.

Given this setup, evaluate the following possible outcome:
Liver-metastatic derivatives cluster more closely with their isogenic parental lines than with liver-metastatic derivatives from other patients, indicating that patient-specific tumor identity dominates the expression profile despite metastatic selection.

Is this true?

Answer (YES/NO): YES